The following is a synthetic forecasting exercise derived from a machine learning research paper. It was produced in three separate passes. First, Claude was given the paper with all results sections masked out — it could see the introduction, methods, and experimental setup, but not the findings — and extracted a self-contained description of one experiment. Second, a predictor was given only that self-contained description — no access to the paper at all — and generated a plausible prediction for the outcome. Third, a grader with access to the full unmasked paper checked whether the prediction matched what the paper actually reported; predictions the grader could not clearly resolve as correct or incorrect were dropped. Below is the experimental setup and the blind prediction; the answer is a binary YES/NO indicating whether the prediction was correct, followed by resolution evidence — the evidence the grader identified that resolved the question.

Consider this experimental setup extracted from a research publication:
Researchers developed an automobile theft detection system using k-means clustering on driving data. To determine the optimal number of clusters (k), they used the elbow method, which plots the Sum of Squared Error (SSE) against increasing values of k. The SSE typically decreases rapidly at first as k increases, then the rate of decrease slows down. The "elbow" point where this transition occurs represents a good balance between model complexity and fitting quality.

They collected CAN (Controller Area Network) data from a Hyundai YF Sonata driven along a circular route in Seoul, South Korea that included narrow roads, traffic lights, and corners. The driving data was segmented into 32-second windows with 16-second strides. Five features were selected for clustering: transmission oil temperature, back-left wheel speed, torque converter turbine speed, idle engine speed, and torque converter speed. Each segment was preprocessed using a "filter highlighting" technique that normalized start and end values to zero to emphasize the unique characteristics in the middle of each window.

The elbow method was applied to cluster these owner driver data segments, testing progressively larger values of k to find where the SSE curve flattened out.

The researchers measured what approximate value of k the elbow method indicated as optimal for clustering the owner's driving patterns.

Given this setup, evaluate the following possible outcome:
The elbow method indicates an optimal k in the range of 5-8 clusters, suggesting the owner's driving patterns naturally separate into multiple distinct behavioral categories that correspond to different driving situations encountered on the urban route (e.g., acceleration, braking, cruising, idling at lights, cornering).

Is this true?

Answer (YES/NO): NO